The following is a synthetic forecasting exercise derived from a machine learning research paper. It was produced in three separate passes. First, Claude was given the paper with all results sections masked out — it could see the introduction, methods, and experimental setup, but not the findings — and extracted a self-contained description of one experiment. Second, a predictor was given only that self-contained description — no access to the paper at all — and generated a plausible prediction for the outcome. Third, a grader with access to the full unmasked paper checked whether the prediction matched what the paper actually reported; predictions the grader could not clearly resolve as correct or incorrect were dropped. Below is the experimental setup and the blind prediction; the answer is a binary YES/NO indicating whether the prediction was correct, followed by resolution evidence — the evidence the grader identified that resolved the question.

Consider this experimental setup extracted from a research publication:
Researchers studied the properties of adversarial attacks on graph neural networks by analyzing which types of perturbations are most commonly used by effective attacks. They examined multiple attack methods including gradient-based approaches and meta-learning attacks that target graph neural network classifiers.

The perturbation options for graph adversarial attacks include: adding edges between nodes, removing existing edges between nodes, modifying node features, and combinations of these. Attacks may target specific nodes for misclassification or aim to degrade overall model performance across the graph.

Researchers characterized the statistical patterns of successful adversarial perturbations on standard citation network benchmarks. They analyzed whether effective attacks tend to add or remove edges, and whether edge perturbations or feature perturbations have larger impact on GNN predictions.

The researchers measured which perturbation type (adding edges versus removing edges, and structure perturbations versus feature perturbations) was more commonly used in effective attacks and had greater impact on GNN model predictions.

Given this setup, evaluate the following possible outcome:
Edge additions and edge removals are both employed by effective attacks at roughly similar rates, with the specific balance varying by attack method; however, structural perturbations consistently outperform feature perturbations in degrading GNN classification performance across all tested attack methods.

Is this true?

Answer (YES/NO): NO